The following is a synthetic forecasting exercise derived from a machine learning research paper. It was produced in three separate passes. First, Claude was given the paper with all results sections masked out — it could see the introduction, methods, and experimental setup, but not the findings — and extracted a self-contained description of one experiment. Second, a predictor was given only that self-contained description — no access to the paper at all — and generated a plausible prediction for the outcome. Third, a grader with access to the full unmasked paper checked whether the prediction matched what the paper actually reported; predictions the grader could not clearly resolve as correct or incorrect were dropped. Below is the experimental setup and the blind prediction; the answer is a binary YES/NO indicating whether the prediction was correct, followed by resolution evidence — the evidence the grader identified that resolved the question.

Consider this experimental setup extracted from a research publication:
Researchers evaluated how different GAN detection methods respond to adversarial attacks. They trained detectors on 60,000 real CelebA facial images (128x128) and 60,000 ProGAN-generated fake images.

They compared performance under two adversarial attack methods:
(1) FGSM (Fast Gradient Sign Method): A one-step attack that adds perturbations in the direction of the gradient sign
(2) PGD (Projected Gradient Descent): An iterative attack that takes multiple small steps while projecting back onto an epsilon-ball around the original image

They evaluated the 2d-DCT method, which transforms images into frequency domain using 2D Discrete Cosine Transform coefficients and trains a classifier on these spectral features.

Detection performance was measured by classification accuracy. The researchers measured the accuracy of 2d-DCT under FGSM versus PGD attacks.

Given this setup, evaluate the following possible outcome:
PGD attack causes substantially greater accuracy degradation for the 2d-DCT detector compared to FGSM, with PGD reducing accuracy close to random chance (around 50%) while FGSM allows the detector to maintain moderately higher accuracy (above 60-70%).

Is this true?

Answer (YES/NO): NO